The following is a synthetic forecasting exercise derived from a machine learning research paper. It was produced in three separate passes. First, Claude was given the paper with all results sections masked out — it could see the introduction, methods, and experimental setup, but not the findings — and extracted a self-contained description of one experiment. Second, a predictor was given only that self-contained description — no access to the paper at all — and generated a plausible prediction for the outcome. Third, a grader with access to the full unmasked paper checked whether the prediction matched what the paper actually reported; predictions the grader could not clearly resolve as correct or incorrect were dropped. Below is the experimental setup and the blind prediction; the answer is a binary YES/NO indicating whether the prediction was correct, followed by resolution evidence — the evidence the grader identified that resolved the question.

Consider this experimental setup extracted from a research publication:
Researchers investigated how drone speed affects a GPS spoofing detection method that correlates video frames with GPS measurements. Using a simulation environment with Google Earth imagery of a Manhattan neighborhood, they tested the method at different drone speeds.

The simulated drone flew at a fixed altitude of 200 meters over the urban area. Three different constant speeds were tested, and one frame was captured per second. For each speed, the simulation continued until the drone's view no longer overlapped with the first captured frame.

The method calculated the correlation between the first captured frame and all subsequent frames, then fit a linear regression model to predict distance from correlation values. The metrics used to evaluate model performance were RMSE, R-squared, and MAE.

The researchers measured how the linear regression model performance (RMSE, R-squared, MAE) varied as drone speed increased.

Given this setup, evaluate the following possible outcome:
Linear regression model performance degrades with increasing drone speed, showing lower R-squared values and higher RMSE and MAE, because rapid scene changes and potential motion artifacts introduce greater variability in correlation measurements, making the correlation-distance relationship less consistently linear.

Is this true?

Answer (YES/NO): NO